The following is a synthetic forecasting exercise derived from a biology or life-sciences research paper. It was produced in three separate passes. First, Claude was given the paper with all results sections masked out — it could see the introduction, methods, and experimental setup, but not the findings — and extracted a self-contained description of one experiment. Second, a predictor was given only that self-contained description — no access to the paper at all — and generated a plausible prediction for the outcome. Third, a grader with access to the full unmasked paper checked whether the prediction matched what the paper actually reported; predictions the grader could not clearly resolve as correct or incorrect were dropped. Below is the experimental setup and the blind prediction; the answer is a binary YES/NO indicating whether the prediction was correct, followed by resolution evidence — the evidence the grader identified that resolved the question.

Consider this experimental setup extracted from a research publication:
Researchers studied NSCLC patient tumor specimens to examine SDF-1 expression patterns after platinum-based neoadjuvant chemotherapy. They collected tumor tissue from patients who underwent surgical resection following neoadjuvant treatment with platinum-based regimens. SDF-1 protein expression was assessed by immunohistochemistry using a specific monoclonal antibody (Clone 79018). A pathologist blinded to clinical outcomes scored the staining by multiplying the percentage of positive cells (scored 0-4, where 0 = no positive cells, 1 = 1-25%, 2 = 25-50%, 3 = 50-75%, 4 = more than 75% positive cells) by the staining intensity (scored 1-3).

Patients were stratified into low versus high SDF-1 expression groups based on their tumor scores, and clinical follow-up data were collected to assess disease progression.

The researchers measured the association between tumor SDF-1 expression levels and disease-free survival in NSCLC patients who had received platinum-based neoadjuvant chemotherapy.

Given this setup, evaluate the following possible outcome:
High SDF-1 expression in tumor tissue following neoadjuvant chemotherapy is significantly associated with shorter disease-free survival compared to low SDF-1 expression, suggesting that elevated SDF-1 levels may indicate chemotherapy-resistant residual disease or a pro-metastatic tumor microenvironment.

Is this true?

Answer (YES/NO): YES